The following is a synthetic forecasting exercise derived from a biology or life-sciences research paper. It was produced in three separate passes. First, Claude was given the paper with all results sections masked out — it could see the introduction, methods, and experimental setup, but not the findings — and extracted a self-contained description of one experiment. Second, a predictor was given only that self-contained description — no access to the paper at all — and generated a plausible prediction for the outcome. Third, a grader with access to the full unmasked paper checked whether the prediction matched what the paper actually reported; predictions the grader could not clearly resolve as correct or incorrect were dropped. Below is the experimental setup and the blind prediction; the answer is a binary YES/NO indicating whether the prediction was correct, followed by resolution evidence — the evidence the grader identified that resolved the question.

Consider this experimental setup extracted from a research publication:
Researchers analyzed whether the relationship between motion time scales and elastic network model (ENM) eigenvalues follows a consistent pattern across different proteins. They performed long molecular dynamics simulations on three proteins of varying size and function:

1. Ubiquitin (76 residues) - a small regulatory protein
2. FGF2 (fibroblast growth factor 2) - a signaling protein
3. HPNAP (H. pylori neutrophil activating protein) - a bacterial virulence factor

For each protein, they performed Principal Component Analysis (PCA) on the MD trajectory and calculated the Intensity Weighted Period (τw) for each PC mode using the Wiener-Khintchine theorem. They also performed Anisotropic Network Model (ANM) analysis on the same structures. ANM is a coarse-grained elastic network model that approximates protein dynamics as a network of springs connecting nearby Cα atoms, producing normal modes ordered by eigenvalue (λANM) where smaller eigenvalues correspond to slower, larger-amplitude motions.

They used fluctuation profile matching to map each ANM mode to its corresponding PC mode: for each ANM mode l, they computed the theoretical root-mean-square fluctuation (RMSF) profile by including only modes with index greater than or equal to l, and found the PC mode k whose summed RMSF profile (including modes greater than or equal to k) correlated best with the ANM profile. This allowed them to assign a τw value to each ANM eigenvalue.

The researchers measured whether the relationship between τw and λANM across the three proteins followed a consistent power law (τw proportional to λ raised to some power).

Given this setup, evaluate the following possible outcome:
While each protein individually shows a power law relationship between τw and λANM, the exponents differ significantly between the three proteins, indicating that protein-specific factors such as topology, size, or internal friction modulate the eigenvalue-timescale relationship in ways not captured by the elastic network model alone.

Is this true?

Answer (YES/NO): NO